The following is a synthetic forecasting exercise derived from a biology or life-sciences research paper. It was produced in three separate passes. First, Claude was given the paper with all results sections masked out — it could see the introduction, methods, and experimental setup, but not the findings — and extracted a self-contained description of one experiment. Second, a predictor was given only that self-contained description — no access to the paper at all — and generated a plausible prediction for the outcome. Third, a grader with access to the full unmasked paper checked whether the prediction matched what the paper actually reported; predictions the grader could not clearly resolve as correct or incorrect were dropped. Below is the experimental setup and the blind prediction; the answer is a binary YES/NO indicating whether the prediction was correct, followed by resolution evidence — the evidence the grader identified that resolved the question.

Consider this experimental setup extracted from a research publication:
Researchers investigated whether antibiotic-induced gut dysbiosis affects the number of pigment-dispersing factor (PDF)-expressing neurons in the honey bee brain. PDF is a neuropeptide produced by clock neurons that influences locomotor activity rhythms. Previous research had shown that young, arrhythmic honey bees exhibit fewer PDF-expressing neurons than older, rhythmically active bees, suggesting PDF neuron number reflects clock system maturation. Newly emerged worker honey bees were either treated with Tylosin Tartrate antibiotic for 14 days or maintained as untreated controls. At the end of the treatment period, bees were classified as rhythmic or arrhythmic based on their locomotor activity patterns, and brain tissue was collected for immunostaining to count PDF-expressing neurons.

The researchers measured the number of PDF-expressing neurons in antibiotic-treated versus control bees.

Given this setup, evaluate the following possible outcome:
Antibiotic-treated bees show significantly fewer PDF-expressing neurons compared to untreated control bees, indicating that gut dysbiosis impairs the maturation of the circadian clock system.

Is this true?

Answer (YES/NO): YES